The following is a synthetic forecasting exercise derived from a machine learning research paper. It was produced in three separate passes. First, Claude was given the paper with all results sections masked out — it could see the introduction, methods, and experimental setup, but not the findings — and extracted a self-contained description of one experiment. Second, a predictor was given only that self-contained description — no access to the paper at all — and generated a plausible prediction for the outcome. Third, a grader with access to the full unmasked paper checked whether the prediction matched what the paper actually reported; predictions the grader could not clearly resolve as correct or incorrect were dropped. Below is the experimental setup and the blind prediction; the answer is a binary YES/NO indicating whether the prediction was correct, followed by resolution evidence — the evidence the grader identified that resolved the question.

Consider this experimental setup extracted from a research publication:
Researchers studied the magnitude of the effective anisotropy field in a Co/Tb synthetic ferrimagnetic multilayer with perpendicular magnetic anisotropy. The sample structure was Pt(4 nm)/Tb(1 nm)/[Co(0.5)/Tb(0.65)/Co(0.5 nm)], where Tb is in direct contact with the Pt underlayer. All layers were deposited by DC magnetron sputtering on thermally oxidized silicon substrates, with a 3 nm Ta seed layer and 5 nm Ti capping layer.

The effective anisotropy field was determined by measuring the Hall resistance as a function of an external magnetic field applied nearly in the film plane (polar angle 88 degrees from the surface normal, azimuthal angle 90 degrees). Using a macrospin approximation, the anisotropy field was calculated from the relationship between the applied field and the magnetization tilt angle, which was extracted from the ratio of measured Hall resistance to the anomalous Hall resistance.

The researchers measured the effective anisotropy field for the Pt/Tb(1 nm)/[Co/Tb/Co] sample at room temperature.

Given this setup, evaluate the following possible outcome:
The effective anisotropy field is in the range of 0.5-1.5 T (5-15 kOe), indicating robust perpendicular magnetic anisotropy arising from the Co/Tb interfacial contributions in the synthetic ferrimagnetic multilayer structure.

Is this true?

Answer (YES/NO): NO